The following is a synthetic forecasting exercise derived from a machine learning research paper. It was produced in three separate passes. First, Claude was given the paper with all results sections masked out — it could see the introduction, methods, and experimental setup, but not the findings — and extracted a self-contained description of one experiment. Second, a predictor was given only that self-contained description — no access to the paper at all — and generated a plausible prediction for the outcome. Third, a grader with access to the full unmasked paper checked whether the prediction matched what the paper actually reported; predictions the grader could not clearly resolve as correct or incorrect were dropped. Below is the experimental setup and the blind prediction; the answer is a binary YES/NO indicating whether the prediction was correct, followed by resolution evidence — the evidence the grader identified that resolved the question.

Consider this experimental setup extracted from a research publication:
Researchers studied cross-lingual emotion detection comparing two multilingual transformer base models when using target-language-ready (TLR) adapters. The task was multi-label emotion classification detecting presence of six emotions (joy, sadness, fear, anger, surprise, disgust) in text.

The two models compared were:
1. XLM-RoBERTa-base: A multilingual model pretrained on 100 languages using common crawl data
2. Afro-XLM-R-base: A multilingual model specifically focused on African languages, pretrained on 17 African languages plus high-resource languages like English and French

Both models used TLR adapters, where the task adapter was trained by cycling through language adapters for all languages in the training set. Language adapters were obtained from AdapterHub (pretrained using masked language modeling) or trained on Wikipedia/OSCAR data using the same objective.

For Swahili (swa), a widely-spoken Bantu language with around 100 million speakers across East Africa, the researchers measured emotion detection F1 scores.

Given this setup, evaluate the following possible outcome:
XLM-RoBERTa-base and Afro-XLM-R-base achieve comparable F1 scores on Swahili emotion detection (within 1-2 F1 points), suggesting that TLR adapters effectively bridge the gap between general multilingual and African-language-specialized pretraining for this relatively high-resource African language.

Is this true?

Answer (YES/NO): NO